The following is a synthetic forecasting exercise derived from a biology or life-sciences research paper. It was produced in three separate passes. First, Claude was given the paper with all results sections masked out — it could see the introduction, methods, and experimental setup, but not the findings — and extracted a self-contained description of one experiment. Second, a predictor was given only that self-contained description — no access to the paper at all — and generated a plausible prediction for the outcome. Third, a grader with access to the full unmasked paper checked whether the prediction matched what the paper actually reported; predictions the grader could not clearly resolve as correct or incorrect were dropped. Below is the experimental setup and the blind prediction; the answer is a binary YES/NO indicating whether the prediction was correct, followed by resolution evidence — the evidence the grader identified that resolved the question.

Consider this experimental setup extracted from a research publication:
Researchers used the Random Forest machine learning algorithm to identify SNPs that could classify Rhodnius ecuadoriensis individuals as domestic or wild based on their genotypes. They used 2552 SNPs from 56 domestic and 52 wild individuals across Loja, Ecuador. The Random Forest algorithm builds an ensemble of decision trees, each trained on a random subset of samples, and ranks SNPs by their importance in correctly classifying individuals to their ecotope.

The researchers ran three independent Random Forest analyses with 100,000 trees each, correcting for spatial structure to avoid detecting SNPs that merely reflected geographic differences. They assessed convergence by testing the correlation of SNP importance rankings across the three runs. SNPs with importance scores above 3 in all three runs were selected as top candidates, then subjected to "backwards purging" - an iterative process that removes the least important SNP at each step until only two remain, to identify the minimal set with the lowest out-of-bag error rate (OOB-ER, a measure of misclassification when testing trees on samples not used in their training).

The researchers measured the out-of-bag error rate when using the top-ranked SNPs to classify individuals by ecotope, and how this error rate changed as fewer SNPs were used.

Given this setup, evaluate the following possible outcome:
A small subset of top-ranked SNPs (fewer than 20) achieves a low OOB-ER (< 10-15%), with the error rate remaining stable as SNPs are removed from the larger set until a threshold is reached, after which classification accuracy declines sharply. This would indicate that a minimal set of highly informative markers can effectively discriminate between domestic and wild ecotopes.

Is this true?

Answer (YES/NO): NO